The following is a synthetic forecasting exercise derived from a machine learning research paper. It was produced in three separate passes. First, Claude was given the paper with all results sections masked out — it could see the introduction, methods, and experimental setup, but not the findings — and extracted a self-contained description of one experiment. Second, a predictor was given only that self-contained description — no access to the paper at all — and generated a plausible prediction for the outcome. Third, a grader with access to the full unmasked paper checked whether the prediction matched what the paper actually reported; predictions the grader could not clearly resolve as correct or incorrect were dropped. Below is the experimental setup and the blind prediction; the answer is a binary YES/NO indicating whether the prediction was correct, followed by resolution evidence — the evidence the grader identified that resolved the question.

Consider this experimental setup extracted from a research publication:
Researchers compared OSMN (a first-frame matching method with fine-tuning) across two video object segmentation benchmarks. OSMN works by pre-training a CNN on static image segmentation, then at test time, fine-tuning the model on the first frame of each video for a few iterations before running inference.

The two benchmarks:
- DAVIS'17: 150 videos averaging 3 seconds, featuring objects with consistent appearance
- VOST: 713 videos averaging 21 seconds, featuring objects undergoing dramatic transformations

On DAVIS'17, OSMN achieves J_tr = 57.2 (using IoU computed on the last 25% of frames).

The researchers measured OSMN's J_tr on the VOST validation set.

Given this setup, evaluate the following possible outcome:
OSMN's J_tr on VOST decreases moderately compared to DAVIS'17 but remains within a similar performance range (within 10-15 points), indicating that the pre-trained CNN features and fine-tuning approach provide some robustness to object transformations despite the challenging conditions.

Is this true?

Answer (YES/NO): NO